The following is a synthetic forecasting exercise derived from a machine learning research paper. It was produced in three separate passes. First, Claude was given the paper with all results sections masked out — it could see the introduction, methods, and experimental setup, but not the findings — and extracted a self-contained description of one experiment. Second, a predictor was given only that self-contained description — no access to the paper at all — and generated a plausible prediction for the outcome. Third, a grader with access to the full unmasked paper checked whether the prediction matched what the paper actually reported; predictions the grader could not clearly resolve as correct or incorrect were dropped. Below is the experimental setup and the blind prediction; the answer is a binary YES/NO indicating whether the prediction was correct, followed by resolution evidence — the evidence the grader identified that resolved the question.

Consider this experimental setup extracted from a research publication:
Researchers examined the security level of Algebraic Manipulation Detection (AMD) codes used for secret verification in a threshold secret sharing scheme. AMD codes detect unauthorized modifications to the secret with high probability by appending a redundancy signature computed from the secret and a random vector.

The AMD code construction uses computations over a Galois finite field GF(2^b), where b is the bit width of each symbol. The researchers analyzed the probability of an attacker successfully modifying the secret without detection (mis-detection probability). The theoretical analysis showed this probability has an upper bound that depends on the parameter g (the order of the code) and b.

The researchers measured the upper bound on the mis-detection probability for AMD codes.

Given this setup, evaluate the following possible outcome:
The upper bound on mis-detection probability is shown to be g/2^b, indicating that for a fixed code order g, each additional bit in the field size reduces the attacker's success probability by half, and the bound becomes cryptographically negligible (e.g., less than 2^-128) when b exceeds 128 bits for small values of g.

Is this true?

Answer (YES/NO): YES